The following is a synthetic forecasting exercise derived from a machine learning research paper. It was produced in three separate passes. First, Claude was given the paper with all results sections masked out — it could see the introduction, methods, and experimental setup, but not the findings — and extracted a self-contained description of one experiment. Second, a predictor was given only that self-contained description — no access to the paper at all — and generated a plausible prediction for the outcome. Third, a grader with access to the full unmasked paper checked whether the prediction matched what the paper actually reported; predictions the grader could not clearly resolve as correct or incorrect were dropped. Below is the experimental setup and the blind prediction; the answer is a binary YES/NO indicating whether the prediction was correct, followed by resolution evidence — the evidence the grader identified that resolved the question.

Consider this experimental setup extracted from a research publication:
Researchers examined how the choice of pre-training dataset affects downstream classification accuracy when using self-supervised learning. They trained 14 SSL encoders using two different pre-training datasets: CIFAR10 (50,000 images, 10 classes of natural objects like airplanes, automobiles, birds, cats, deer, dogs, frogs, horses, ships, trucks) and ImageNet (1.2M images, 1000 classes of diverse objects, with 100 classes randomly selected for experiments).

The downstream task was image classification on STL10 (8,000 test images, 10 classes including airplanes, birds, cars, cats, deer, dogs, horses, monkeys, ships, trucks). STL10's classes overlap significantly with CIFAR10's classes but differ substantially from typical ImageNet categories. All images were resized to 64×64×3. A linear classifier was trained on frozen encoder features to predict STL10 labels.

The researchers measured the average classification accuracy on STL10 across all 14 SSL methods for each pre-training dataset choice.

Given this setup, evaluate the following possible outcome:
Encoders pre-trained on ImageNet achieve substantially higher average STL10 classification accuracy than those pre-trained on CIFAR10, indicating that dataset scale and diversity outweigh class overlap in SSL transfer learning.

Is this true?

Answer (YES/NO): NO